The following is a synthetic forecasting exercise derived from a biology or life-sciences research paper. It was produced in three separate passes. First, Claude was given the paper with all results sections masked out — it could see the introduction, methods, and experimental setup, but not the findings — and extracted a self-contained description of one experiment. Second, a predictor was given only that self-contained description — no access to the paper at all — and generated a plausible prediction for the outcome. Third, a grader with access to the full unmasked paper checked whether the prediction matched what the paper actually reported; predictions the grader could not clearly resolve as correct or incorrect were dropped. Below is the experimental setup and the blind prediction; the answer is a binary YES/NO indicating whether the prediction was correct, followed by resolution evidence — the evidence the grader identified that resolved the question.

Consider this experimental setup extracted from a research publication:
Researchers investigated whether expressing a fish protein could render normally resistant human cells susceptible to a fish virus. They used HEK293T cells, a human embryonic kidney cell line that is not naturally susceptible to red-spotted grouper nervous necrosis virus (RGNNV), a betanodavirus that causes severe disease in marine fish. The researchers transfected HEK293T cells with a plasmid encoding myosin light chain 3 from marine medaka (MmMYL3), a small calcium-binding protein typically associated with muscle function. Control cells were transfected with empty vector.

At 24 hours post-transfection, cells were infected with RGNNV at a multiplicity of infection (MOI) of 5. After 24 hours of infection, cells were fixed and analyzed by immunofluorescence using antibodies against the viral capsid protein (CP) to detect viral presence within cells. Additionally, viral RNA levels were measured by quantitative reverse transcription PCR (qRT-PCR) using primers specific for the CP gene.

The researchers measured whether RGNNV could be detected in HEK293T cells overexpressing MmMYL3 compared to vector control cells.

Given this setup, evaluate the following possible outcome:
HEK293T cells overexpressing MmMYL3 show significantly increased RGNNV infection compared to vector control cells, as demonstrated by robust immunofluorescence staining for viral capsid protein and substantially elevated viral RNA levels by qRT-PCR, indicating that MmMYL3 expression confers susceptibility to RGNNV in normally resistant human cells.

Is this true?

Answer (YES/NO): YES